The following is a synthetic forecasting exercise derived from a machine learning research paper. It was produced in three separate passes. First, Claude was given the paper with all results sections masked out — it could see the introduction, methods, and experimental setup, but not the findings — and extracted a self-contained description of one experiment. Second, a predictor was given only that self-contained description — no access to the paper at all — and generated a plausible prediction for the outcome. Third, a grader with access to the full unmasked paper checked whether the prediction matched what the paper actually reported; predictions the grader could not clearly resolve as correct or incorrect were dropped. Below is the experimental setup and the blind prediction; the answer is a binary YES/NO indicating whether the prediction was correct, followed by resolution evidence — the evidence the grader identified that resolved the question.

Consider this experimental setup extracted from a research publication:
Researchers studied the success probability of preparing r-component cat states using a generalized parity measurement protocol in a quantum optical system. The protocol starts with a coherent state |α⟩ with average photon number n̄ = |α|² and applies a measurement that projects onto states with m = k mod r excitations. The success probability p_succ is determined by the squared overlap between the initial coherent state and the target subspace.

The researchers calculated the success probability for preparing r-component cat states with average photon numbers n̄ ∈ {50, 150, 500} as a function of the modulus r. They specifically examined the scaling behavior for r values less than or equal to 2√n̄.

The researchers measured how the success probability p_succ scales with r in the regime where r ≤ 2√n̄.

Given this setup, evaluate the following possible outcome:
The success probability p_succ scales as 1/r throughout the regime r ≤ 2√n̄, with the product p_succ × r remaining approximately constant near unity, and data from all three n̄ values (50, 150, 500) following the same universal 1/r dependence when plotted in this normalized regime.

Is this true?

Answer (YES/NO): YES